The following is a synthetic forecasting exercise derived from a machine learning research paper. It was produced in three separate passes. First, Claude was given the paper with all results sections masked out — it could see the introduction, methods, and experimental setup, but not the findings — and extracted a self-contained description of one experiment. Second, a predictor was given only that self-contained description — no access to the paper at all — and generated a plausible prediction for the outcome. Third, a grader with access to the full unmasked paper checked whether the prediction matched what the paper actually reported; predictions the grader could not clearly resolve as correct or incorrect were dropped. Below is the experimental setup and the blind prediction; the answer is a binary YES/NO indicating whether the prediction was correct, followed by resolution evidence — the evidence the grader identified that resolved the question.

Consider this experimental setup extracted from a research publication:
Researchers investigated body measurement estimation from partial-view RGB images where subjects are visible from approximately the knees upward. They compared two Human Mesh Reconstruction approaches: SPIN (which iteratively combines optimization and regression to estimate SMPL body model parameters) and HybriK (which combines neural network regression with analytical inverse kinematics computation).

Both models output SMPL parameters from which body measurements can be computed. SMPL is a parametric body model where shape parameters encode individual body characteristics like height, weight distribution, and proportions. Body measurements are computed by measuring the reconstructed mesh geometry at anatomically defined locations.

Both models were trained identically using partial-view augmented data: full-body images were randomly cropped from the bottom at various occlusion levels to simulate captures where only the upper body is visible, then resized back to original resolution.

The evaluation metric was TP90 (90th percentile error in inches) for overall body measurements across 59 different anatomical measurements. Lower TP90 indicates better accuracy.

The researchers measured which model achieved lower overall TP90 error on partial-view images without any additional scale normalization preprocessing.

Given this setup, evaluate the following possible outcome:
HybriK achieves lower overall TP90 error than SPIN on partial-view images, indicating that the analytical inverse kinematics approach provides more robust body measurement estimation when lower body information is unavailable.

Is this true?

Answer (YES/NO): NO